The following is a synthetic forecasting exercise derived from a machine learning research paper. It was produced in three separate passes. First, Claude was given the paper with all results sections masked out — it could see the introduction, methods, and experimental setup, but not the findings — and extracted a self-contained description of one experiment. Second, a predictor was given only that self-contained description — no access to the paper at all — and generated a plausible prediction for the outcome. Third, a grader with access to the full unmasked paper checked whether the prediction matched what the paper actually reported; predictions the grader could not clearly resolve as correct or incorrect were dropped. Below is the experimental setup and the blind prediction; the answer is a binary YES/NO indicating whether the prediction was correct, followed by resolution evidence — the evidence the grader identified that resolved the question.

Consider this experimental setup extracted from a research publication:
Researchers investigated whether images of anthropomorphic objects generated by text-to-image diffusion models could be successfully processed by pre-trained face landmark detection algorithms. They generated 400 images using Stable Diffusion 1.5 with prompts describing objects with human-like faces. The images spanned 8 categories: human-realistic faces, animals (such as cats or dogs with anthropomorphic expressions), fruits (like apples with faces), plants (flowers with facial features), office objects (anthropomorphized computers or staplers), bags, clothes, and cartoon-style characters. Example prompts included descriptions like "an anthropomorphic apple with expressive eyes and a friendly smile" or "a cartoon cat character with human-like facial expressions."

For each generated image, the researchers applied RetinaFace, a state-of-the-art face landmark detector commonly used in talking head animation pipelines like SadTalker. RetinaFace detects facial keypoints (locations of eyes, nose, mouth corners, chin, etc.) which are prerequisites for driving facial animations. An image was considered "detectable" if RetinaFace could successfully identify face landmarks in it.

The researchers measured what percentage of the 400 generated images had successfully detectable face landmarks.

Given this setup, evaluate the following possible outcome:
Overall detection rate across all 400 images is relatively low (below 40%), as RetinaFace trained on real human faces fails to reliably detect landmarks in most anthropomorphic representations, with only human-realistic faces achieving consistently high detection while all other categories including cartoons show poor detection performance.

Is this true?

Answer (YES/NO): NO